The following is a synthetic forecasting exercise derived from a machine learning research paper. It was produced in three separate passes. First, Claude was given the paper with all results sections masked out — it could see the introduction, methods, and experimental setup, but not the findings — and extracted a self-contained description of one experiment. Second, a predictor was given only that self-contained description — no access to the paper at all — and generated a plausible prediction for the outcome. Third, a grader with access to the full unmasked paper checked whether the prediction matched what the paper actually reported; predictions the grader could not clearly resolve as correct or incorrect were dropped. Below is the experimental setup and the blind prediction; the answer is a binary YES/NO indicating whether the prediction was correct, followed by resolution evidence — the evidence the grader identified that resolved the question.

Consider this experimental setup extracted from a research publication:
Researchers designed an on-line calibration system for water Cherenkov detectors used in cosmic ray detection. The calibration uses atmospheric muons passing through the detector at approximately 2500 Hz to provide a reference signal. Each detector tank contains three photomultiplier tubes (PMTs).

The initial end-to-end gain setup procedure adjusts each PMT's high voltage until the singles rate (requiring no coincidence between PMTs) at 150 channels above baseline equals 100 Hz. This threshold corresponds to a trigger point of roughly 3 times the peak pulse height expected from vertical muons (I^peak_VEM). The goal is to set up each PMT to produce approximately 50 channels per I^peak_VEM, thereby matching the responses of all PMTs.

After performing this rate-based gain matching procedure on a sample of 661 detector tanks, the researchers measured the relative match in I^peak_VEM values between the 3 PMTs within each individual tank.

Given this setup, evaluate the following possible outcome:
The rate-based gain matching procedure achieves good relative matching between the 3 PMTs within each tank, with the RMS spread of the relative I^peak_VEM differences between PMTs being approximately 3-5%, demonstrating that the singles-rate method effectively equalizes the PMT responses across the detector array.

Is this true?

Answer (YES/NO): YES